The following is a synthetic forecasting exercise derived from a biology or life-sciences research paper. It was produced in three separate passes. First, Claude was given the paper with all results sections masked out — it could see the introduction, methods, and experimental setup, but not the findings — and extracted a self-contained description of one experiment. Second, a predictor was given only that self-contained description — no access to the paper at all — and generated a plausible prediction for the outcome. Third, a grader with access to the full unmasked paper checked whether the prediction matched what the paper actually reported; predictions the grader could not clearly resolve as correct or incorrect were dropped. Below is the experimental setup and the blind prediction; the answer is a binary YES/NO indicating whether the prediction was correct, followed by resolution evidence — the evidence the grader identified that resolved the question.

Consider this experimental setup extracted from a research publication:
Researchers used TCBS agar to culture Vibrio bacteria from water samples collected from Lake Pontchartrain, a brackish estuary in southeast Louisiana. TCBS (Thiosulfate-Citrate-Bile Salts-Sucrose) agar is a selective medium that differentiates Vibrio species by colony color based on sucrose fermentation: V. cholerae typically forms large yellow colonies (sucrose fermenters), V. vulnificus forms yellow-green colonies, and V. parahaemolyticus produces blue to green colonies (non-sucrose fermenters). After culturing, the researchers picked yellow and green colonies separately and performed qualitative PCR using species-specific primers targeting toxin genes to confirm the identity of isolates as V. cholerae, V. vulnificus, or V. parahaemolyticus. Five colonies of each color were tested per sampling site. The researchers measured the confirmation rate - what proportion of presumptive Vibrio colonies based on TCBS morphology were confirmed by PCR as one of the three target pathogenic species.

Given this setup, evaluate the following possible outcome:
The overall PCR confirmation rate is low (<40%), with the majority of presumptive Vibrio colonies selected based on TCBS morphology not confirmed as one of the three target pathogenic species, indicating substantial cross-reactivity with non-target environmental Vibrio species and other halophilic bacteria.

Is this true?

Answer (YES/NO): NO